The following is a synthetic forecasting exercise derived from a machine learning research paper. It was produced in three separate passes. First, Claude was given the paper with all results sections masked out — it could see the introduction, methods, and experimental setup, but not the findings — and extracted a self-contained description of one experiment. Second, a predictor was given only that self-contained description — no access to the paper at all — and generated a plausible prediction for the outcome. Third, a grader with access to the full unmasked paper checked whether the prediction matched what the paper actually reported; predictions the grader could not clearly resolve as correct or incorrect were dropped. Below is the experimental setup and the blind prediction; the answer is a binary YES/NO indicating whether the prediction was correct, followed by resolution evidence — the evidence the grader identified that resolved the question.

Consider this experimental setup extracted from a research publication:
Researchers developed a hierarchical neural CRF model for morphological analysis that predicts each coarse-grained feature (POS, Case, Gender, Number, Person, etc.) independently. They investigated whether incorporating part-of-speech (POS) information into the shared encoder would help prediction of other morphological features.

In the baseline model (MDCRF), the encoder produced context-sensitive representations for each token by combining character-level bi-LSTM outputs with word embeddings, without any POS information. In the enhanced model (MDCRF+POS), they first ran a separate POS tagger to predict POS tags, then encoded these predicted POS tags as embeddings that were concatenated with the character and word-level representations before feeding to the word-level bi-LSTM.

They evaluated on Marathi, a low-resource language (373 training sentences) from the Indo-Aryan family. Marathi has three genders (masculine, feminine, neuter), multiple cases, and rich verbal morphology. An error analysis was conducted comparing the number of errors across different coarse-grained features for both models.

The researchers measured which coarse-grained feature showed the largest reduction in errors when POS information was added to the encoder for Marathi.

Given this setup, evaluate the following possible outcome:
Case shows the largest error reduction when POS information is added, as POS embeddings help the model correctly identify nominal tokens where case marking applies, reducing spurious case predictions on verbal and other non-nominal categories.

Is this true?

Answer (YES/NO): NO